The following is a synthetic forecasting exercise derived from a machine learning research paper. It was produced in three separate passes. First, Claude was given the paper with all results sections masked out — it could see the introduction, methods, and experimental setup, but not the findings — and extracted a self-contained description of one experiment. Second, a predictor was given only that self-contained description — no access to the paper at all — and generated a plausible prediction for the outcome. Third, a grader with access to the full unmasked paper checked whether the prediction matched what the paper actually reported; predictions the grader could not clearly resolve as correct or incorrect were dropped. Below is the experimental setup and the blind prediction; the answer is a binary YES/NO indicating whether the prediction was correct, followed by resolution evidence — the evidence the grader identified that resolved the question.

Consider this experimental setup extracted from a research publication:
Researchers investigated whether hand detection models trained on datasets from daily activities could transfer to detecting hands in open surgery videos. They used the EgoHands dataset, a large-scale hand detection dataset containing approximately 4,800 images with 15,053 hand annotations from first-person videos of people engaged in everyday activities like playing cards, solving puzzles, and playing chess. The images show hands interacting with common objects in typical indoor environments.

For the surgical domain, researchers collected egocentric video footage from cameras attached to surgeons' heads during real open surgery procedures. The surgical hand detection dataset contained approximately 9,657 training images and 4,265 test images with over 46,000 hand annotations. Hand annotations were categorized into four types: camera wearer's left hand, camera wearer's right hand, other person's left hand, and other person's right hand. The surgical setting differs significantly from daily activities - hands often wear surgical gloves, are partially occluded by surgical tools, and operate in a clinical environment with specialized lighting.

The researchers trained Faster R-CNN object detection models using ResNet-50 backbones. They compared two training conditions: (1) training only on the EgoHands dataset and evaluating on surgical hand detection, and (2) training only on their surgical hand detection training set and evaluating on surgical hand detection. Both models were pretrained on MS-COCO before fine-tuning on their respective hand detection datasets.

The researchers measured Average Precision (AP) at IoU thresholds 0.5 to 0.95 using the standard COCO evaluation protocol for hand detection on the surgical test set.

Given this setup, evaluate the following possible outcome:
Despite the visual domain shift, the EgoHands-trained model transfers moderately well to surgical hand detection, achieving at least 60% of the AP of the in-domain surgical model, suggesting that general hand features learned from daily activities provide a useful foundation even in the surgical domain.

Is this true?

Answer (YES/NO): NO